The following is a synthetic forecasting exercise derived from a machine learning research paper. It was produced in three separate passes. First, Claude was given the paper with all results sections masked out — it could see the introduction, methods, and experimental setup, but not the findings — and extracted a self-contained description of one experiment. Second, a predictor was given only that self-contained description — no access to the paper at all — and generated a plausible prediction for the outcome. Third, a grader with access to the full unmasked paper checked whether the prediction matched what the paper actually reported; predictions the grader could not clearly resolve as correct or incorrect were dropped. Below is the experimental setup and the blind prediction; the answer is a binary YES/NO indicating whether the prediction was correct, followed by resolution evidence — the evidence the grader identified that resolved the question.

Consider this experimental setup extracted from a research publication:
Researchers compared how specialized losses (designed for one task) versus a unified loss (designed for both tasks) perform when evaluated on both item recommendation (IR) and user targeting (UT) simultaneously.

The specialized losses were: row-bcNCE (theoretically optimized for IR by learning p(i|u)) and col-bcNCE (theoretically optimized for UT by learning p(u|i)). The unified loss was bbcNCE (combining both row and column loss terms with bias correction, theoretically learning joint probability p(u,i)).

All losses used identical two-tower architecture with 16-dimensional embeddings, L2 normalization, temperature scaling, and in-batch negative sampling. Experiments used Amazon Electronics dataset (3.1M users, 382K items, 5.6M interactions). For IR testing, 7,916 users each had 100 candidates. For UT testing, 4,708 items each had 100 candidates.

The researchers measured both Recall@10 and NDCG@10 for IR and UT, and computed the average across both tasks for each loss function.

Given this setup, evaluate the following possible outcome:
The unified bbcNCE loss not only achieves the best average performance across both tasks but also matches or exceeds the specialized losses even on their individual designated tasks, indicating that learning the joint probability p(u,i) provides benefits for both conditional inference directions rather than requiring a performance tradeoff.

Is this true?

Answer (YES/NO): NO